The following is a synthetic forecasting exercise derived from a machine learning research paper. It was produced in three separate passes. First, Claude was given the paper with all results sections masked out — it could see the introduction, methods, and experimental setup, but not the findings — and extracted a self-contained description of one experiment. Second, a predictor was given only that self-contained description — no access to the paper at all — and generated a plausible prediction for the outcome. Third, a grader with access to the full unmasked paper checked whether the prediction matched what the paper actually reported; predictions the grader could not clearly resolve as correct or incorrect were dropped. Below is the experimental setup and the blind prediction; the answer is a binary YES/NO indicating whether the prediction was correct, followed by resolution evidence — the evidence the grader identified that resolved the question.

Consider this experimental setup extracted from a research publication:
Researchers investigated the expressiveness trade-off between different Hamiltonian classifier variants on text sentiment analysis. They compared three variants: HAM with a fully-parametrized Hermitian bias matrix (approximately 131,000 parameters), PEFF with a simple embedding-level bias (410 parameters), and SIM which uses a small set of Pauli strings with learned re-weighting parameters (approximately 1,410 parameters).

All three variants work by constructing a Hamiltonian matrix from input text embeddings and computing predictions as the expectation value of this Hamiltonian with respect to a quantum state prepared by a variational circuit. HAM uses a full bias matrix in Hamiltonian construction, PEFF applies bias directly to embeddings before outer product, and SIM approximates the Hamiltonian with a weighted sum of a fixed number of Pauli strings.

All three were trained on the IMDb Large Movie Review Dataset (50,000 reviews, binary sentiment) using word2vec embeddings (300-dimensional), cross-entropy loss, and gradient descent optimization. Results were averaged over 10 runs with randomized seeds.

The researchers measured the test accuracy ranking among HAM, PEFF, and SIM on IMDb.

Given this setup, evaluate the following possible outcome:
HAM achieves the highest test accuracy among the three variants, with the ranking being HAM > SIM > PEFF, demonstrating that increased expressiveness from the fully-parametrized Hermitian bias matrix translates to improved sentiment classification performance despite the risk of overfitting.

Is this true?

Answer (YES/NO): YES